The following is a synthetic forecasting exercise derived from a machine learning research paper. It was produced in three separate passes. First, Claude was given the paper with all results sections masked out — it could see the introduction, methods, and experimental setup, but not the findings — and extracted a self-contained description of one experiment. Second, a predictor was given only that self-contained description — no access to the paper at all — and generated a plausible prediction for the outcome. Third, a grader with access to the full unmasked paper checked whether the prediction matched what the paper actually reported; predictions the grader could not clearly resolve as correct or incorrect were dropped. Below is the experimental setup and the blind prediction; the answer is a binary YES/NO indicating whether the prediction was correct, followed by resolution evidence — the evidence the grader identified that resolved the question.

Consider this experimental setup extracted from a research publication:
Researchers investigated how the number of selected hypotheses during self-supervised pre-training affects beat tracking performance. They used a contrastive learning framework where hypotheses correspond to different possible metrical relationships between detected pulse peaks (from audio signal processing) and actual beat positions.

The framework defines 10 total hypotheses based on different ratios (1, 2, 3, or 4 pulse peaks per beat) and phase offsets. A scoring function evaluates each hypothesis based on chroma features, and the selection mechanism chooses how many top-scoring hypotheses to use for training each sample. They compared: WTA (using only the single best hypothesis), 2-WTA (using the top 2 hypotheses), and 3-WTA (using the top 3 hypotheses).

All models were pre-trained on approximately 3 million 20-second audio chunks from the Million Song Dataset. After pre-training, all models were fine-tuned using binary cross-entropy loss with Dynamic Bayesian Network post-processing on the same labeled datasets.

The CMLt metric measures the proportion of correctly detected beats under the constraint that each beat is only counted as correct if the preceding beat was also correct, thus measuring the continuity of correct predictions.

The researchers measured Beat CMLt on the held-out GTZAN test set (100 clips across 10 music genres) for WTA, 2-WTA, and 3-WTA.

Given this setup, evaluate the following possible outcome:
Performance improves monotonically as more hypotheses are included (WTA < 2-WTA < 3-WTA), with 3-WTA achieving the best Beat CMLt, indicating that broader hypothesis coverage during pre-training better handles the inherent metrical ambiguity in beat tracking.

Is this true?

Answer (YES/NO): NO